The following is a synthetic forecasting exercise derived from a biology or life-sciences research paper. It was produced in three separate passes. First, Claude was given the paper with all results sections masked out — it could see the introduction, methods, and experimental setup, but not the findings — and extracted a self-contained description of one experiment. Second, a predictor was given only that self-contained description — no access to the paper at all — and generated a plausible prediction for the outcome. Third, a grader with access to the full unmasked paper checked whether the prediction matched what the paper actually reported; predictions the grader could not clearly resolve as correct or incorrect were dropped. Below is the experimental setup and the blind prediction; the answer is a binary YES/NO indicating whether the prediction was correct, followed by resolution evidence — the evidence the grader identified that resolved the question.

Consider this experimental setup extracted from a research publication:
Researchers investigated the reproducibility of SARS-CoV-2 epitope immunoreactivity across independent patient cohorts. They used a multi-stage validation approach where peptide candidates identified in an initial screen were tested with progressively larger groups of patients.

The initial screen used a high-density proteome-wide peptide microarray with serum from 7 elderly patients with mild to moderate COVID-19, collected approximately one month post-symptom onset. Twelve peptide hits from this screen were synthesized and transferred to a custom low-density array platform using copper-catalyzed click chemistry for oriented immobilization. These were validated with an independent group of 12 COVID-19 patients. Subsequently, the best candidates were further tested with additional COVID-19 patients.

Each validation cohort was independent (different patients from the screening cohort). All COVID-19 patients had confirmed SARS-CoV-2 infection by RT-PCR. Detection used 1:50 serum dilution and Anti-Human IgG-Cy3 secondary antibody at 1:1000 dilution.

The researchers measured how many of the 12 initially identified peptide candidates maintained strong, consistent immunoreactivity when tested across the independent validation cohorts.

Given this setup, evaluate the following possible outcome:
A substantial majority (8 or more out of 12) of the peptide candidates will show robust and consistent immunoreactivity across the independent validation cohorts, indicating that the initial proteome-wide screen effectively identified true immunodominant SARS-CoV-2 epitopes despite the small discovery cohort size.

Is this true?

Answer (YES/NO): NO